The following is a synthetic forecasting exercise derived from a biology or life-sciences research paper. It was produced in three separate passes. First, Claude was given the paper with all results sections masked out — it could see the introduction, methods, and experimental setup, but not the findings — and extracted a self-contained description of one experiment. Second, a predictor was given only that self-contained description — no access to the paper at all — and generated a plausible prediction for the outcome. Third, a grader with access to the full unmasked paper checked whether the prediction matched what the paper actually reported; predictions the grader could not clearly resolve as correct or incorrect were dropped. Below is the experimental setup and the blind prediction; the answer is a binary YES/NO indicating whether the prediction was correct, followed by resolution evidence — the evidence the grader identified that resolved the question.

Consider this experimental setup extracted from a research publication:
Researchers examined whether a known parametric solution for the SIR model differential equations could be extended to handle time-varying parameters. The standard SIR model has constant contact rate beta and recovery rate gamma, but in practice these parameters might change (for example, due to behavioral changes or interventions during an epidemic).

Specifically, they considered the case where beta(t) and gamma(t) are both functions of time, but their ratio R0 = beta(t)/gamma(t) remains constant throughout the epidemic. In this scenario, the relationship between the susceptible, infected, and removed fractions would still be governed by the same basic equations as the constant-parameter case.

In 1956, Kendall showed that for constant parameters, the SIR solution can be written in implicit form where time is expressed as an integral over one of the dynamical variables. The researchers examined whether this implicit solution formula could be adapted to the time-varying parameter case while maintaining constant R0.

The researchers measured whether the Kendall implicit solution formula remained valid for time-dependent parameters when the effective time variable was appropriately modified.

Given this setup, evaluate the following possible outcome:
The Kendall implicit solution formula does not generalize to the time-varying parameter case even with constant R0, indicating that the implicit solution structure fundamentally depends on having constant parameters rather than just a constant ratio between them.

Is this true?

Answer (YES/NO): NO